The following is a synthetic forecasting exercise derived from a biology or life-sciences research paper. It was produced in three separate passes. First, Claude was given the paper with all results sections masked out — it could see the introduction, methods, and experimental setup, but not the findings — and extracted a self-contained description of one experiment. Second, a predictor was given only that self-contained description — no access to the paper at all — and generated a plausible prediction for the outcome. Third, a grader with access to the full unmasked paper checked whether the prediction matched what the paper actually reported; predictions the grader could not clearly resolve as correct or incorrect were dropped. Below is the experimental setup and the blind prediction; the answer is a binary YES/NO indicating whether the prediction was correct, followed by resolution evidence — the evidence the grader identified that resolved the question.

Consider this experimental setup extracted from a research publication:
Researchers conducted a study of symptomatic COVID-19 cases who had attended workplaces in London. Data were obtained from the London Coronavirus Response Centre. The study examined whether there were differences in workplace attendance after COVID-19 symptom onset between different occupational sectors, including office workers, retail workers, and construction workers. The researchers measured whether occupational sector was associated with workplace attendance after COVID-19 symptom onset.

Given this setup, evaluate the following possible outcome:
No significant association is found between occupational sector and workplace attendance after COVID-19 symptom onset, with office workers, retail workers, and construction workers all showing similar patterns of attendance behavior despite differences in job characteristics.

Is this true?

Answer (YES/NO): YES